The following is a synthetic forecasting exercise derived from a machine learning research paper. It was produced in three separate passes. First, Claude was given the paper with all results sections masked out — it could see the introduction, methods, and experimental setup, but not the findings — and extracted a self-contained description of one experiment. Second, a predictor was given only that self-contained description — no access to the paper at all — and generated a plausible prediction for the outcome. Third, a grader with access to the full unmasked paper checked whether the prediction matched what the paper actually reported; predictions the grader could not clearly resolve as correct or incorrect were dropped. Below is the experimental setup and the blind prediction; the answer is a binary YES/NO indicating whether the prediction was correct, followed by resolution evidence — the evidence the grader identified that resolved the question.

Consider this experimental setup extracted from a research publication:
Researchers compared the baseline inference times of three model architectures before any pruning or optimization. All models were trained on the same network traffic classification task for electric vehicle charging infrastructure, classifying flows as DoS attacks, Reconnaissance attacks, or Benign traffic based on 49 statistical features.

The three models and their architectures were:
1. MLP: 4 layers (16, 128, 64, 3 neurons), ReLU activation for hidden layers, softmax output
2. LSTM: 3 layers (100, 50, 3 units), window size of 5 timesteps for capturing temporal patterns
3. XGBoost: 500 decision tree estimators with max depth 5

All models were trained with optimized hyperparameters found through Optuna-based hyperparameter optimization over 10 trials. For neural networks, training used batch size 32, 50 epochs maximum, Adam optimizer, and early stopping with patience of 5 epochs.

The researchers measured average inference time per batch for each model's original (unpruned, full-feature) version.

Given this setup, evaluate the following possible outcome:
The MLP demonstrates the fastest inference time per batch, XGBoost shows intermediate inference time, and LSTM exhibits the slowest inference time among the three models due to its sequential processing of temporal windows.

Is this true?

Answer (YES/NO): NO